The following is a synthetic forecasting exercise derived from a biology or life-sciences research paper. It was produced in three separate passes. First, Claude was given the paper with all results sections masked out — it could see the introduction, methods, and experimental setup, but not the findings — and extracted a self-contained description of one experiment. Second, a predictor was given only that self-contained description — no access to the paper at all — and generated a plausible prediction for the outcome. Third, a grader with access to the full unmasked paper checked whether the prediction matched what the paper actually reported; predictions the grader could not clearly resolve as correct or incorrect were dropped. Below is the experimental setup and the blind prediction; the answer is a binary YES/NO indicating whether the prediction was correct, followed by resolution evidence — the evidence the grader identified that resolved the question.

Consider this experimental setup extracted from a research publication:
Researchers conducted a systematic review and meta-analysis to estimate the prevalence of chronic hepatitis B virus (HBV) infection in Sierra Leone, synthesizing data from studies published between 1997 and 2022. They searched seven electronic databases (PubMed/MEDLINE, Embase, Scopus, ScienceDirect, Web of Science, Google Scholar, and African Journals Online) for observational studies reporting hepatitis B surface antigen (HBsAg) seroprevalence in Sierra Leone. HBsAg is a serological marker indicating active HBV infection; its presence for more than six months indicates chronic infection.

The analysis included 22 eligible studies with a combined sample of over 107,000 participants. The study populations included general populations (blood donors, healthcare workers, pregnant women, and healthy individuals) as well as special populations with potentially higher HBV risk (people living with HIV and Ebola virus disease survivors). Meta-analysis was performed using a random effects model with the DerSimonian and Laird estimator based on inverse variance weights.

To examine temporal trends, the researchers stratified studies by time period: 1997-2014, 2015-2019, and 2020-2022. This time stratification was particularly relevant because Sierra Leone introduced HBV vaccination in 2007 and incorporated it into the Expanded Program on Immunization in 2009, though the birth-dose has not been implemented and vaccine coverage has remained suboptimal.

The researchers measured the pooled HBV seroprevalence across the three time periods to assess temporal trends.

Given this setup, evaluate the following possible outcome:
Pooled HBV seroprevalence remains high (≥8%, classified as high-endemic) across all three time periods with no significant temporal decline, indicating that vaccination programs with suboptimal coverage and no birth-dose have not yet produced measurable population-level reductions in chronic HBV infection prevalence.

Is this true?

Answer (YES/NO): NO